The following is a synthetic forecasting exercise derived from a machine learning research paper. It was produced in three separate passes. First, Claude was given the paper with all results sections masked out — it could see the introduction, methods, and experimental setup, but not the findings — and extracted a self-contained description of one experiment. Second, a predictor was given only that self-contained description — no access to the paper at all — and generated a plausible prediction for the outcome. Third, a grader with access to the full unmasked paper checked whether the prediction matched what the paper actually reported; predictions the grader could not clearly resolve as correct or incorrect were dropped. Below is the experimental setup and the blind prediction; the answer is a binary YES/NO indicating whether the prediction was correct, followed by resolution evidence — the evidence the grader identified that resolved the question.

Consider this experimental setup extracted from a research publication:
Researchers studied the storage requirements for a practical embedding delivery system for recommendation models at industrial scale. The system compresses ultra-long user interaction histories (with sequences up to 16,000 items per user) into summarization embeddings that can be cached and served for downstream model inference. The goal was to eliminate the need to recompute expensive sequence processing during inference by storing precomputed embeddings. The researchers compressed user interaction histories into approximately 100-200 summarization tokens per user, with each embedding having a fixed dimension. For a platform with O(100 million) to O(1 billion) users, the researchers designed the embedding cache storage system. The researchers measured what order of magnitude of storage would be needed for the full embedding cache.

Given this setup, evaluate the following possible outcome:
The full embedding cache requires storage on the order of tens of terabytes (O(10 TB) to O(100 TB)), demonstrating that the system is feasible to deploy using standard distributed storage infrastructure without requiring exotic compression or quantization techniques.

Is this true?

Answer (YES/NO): NO